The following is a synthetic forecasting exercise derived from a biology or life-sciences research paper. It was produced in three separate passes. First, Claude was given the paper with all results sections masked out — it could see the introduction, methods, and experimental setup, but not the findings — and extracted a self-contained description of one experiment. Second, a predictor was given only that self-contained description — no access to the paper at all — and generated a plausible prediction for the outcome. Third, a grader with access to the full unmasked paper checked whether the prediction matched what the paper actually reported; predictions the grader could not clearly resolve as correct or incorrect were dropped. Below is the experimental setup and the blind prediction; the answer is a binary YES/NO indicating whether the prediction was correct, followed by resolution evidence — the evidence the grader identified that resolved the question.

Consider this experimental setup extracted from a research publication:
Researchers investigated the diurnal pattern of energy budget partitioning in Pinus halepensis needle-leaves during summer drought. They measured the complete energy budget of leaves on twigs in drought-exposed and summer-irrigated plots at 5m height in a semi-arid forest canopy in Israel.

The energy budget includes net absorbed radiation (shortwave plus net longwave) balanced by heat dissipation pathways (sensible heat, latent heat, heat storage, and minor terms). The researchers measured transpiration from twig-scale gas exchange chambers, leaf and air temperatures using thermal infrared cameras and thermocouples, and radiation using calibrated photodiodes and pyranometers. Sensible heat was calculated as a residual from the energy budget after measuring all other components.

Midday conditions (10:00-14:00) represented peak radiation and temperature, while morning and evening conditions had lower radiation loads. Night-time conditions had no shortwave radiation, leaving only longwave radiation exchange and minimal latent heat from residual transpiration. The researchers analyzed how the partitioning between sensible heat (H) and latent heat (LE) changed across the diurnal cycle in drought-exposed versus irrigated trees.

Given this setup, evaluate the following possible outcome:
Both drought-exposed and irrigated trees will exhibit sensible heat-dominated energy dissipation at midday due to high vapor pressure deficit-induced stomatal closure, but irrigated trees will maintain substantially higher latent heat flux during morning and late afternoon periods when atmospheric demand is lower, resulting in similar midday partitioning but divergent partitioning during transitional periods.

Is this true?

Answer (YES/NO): NO